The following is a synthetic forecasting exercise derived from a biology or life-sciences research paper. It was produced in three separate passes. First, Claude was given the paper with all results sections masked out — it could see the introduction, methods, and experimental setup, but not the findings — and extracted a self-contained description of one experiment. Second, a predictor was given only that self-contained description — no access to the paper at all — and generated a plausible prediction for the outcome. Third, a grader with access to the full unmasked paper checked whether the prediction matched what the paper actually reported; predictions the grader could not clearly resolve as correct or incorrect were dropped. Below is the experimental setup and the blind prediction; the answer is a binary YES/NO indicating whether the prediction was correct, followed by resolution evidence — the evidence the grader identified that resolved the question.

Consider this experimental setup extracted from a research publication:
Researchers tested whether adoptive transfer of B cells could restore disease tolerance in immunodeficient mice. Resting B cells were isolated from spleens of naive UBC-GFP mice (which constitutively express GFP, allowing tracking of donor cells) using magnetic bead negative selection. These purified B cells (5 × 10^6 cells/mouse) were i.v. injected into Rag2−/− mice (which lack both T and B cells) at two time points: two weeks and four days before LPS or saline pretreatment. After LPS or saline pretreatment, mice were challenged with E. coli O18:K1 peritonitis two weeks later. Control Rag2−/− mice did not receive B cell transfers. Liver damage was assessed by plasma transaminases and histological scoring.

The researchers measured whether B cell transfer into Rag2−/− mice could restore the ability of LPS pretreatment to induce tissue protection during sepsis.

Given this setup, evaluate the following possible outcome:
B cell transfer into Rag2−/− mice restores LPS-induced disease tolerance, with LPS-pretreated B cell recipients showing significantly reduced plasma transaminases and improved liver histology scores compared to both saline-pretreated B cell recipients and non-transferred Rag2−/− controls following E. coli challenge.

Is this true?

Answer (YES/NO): NO